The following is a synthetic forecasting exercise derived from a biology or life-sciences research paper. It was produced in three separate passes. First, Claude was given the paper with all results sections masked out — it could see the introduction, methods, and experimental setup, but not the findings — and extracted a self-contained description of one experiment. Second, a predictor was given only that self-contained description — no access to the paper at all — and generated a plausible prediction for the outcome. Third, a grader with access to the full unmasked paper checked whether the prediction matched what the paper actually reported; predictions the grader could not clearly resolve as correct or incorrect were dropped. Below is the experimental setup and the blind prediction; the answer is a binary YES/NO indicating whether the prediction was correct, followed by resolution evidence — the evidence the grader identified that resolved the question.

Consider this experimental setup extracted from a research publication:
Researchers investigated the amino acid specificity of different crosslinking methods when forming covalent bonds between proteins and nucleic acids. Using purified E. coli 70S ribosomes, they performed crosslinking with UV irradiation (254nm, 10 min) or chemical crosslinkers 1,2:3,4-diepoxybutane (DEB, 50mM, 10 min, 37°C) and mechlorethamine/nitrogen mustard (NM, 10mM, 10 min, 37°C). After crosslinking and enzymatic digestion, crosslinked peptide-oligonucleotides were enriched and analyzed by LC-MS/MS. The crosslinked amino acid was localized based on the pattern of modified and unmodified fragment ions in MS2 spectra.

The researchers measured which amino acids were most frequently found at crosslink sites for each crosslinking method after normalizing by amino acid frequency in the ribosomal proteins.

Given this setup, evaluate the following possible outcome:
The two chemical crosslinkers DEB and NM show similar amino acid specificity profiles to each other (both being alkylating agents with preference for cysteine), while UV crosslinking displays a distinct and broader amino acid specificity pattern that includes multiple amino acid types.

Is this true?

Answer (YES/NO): YES